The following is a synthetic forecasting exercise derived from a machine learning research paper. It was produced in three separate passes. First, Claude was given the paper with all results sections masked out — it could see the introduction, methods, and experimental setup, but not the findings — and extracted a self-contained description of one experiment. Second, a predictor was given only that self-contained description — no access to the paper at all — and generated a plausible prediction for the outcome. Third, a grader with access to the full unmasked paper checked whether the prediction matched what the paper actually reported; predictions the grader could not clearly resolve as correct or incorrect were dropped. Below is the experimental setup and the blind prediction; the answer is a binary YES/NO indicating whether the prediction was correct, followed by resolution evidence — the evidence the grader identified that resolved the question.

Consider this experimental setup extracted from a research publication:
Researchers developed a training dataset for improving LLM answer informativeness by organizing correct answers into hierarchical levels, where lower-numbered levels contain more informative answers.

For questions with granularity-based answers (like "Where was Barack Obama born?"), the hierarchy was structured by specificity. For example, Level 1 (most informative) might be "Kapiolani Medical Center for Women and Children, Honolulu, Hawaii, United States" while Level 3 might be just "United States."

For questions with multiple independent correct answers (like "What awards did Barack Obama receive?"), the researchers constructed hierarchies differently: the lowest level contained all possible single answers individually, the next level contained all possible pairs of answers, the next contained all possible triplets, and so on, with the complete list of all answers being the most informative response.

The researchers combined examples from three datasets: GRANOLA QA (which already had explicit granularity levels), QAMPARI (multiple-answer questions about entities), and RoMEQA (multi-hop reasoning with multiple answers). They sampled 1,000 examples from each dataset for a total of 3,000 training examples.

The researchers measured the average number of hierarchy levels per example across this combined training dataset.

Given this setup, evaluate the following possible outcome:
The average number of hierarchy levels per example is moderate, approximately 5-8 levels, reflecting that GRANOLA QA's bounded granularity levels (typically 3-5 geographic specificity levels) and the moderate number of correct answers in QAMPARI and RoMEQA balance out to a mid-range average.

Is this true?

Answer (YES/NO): NO